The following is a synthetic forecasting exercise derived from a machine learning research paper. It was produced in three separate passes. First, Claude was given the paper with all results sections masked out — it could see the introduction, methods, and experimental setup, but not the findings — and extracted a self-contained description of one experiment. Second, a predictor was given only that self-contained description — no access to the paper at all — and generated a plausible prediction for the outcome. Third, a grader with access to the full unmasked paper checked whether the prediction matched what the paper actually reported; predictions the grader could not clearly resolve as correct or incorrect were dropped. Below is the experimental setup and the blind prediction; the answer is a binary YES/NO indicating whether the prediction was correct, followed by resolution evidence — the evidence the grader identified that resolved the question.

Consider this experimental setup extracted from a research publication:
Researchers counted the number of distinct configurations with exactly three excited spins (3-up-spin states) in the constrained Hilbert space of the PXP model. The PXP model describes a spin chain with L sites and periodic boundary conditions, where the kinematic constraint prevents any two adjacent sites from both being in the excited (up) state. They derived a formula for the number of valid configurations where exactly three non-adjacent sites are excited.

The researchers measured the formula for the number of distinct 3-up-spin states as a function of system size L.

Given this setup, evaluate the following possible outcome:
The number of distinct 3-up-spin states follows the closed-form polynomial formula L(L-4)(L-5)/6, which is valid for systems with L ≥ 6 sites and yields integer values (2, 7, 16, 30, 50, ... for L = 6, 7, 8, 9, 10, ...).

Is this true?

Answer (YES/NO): YES